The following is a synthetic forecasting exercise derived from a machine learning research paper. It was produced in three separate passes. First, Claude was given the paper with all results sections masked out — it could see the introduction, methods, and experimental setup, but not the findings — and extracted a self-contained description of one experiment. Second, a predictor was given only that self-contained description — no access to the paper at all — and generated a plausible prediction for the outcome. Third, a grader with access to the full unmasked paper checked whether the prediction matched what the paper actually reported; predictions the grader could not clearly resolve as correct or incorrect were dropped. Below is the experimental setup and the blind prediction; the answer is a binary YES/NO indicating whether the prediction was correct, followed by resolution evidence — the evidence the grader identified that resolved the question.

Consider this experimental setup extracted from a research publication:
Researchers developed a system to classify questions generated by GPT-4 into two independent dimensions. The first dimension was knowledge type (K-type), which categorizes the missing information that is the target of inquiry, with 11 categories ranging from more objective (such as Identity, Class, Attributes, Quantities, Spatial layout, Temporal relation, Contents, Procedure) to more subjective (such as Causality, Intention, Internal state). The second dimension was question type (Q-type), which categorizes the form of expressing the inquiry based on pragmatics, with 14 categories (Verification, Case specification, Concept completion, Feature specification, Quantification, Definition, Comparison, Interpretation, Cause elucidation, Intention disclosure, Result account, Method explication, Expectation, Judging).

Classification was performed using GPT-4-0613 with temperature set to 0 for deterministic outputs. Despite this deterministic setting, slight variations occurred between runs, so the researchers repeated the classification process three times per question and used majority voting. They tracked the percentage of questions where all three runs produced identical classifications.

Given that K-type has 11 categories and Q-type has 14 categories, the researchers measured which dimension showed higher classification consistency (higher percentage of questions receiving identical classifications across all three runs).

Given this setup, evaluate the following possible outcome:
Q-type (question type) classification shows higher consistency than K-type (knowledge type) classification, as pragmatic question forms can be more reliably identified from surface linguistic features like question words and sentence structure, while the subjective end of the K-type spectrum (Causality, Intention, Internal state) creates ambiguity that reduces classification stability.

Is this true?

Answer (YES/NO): YES